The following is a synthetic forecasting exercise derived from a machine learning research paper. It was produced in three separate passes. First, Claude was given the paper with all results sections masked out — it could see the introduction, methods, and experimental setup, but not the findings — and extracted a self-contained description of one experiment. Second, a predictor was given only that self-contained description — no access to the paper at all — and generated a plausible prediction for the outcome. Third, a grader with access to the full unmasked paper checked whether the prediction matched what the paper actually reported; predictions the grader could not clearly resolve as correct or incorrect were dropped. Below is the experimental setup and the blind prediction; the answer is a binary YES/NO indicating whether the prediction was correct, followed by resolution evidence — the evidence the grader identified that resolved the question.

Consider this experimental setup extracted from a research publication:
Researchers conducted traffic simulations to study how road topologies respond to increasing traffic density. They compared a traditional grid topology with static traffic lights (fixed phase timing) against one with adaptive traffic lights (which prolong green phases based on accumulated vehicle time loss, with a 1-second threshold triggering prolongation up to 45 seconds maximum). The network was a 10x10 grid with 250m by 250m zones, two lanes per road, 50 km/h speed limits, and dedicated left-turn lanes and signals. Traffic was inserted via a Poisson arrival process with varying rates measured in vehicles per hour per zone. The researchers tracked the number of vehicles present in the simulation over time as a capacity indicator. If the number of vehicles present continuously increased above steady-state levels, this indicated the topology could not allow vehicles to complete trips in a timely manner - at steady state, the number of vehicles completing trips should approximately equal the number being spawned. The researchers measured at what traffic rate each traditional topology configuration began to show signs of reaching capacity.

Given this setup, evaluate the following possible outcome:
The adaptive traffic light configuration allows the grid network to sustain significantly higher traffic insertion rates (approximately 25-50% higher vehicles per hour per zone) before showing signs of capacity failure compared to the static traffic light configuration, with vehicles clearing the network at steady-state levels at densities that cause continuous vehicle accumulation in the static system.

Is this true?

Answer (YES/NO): NO